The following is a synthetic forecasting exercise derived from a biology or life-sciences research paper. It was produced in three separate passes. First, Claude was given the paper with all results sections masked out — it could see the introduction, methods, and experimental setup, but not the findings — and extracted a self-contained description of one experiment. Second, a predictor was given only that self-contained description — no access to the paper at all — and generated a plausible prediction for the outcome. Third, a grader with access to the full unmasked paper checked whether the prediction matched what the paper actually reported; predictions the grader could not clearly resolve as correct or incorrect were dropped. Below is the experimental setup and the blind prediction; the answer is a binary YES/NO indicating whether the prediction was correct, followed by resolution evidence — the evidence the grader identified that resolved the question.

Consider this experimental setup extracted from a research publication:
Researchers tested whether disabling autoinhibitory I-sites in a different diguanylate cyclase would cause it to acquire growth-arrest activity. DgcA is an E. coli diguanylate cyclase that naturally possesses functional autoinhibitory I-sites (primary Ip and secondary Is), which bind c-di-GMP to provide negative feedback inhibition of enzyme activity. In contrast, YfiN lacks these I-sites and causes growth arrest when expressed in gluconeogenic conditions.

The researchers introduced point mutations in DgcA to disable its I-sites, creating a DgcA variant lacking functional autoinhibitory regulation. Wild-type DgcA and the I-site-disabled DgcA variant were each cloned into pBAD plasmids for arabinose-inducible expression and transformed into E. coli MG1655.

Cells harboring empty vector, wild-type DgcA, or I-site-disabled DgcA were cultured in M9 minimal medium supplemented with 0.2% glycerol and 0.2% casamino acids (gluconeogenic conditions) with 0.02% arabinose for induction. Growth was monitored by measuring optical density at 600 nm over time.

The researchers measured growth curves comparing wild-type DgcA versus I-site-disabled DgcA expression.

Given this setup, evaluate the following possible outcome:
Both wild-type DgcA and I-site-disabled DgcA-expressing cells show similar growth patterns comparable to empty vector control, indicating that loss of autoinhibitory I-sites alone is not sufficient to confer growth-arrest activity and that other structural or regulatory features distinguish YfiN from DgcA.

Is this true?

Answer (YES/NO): NO